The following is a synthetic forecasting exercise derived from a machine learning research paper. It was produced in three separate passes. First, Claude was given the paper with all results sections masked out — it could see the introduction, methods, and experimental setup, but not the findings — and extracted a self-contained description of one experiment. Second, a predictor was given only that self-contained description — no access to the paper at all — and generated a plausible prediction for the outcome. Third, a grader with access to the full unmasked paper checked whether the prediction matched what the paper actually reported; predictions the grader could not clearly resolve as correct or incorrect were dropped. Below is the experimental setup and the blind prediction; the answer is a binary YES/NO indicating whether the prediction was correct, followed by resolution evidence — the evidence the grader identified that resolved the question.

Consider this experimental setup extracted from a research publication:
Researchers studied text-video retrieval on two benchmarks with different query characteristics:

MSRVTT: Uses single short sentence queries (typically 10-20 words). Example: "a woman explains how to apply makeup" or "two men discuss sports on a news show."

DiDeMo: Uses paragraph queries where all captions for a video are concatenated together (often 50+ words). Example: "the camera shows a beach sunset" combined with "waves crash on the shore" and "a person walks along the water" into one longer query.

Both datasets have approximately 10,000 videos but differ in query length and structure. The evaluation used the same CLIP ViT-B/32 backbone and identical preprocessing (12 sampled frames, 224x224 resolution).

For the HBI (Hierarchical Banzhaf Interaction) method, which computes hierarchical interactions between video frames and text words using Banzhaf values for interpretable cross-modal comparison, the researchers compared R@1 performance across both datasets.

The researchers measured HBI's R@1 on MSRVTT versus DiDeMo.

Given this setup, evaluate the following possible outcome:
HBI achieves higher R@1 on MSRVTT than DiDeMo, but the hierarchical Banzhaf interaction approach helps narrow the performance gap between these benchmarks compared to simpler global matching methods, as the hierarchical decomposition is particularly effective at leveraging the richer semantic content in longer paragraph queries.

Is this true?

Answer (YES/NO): NO